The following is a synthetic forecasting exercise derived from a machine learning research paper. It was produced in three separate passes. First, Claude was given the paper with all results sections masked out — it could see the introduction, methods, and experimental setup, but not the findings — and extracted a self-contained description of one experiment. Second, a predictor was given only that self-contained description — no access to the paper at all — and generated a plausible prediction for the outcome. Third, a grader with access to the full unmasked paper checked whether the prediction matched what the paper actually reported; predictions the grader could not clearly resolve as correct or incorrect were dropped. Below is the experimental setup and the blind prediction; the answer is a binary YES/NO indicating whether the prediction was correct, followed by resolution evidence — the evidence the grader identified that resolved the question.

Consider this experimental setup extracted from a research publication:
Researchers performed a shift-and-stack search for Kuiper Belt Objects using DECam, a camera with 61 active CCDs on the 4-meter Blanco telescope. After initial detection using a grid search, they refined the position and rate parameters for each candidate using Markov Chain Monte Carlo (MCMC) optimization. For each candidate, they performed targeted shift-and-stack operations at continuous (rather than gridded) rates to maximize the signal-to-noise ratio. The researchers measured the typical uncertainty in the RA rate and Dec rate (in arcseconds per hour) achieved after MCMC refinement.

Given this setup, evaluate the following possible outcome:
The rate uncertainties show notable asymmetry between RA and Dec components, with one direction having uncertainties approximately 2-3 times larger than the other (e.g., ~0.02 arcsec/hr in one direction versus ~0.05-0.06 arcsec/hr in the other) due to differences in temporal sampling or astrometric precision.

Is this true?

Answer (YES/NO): NO